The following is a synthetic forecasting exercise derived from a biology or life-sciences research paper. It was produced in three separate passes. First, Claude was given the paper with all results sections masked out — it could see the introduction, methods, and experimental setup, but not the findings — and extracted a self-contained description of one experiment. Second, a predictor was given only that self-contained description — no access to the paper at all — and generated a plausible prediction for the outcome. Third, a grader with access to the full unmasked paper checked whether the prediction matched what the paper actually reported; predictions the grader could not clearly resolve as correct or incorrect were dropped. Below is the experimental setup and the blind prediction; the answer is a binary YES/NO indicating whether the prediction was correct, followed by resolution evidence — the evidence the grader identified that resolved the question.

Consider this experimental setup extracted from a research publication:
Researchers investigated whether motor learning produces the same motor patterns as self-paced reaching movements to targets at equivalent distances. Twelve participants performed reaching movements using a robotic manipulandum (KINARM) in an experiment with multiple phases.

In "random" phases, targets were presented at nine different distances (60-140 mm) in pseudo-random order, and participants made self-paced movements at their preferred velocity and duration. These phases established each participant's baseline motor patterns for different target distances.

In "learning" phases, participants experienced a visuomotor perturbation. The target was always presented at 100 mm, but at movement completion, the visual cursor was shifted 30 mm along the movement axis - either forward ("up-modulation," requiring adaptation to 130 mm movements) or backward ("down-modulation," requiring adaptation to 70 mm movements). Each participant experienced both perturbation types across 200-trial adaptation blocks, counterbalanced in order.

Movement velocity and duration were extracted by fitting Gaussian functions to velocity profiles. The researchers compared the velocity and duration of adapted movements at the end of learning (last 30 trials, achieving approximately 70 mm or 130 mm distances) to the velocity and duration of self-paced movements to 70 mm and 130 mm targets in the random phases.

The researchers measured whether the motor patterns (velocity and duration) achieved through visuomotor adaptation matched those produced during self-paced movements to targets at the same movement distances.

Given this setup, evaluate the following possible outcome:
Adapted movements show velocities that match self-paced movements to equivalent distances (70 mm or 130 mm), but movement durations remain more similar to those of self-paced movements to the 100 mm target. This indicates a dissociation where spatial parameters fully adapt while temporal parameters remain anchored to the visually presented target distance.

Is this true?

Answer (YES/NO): NO